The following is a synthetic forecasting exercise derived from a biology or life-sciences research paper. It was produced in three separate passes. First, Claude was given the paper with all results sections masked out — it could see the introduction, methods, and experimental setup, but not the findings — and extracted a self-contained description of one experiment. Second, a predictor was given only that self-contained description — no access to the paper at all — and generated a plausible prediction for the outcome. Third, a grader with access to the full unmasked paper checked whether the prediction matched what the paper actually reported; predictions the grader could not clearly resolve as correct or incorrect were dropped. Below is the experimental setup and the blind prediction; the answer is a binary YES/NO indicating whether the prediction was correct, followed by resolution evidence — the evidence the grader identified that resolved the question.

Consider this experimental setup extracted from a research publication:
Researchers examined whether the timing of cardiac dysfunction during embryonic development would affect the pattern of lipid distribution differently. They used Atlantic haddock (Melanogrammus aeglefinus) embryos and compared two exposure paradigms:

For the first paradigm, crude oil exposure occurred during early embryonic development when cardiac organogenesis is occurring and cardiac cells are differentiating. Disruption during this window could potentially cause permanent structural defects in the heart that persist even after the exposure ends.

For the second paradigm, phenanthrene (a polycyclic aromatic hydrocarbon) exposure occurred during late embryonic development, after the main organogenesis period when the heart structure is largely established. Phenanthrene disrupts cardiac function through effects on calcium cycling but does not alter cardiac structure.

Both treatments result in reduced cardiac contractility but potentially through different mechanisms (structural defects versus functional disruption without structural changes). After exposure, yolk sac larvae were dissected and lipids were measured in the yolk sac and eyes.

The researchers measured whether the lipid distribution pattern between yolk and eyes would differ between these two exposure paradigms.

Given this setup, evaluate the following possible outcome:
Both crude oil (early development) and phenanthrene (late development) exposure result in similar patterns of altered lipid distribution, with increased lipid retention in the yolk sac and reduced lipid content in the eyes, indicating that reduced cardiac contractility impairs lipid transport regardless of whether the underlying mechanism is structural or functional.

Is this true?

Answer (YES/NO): NO